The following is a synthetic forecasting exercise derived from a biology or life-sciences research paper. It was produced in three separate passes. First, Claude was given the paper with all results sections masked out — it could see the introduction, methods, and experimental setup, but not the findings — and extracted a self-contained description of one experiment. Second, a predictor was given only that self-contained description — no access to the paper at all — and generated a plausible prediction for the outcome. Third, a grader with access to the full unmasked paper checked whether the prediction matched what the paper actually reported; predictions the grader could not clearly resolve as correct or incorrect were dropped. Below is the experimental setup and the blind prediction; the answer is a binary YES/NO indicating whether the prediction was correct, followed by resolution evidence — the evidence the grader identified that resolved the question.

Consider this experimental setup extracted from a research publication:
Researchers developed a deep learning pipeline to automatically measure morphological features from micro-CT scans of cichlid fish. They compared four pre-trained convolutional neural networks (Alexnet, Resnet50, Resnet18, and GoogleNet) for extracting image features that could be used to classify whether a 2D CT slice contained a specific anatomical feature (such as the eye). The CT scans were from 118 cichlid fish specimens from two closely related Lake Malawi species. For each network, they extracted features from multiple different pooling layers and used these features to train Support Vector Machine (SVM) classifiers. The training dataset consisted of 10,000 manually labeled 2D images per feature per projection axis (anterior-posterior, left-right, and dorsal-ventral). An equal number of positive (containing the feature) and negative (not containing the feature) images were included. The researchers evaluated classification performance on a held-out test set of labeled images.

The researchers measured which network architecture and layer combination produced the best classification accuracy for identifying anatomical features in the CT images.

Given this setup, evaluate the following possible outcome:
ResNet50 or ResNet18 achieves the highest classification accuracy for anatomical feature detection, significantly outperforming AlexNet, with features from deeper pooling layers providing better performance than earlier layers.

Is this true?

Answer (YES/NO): NO